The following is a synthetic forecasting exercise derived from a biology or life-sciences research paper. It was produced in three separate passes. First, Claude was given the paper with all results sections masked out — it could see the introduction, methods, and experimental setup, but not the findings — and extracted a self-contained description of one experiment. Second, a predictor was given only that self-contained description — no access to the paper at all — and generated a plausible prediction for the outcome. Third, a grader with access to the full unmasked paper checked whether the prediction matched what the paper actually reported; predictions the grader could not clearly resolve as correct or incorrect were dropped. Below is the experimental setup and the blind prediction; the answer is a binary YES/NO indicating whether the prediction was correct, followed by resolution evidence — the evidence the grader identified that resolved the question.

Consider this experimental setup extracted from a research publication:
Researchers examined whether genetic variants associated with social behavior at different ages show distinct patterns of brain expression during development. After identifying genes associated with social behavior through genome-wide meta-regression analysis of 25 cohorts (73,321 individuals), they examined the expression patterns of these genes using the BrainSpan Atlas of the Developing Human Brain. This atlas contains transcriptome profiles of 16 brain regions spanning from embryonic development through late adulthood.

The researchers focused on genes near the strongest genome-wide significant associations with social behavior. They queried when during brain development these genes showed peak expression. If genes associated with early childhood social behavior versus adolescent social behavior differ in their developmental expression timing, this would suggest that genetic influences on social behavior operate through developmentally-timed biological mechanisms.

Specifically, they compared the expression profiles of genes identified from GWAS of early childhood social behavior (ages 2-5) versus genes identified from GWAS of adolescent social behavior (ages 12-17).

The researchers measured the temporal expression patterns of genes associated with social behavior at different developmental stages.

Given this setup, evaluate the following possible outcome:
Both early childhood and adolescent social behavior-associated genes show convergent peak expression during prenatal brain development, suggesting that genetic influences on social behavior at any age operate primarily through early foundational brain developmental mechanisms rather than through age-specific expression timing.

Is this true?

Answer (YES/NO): NO